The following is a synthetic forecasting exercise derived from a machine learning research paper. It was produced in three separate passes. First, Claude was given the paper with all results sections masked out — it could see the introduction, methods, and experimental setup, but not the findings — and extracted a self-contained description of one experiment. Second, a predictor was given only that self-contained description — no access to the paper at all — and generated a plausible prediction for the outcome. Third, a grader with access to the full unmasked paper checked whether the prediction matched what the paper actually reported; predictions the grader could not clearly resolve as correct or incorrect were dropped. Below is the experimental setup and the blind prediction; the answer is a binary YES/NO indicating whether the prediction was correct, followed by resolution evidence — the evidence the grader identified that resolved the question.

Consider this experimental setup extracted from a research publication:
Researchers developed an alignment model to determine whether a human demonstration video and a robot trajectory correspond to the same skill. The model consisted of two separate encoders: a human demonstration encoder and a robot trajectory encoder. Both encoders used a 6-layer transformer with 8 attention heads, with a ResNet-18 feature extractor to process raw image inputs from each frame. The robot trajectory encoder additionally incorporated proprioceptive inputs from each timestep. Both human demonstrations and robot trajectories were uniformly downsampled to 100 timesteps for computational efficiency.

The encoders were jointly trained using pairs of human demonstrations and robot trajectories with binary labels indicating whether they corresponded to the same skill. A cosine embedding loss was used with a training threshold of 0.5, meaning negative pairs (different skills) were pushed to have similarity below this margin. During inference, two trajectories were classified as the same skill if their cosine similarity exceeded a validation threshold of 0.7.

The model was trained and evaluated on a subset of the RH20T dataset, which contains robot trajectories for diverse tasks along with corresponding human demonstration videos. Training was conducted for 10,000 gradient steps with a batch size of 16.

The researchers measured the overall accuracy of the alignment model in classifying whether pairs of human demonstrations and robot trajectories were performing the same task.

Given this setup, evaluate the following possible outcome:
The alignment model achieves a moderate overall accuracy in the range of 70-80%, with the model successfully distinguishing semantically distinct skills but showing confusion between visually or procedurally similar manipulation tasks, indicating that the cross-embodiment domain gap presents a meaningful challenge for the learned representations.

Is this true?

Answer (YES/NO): NO